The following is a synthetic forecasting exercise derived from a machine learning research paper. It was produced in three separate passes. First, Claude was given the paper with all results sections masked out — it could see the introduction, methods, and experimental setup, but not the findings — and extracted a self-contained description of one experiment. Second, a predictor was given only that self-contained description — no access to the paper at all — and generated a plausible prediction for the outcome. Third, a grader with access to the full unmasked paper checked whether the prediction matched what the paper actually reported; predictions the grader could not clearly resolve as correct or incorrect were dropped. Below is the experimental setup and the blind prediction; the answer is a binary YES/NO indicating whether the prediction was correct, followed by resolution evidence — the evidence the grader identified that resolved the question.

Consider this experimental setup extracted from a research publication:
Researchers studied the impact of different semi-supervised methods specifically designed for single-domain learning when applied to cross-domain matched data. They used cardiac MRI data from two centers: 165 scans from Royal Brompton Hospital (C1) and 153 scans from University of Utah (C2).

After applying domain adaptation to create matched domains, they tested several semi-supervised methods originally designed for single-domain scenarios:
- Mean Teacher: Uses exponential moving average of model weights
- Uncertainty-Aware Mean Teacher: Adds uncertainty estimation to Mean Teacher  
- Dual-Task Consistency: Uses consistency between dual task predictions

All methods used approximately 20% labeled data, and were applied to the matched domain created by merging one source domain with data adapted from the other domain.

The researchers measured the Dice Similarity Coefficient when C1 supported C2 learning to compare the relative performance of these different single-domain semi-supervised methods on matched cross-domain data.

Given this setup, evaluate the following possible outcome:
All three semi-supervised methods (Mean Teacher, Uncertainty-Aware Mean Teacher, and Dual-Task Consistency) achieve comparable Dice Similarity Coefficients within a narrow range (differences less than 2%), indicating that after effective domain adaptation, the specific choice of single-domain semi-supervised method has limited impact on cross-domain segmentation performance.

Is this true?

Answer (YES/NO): YES